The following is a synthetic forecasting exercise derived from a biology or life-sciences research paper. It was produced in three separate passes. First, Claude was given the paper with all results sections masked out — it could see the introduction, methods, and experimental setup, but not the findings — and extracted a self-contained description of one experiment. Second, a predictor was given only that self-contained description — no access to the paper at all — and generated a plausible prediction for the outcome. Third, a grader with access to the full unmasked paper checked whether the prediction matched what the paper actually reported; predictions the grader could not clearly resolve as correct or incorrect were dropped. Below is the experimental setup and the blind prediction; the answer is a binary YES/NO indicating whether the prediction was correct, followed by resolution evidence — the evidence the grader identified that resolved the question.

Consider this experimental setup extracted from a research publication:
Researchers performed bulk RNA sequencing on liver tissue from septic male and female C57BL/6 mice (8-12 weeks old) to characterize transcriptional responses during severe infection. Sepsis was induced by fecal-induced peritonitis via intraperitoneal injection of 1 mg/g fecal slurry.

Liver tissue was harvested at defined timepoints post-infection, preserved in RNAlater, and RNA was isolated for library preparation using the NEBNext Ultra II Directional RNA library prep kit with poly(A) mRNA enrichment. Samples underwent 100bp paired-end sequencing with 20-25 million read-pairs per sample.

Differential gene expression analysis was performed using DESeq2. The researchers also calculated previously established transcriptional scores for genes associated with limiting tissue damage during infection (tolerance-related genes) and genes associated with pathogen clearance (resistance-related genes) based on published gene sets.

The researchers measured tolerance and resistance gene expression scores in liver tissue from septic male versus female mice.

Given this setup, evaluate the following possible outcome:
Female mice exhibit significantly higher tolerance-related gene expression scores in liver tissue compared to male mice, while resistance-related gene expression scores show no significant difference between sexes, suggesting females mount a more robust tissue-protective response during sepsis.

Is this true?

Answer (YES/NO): NO